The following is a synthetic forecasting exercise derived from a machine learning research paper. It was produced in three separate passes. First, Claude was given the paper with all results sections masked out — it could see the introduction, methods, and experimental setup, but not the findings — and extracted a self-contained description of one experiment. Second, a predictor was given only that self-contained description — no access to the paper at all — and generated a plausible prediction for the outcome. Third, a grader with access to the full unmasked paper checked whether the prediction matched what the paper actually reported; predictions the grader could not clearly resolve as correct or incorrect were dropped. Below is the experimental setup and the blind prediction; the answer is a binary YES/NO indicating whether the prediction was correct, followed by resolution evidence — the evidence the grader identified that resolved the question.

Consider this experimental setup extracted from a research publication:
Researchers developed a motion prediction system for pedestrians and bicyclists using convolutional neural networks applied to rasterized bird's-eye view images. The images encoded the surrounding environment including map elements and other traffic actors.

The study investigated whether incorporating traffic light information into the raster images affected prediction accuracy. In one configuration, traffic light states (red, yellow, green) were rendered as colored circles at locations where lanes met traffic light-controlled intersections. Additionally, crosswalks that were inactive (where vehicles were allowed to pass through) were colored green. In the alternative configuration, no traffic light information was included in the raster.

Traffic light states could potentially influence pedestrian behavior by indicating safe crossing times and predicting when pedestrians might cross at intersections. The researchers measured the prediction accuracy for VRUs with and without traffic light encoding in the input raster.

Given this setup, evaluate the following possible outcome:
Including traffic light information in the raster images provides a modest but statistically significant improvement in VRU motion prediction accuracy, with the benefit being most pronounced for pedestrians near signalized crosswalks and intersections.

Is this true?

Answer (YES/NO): NO